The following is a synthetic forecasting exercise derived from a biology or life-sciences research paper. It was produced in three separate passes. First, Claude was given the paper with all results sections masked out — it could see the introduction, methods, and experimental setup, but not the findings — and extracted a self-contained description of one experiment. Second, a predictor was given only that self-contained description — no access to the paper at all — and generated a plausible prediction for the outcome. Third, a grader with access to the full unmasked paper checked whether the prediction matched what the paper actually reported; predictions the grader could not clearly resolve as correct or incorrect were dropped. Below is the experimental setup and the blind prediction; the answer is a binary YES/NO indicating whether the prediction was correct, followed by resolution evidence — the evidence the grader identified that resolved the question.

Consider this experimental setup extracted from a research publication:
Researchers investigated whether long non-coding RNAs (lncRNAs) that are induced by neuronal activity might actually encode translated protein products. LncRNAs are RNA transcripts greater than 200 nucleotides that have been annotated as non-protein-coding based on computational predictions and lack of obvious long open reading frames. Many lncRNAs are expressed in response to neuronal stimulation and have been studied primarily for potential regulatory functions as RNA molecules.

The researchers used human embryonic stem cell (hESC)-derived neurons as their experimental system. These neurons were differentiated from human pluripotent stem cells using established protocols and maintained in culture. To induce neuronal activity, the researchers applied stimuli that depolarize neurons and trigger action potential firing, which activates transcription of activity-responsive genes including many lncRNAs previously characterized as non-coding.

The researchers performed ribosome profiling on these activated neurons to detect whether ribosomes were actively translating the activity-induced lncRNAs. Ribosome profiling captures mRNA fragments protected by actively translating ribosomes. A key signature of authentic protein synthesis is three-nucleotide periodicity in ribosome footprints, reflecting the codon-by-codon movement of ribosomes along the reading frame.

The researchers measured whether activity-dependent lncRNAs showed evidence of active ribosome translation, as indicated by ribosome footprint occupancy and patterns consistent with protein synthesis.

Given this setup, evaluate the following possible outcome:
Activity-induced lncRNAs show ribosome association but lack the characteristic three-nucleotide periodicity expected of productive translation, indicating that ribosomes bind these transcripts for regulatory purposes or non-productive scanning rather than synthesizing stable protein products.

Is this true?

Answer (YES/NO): NO